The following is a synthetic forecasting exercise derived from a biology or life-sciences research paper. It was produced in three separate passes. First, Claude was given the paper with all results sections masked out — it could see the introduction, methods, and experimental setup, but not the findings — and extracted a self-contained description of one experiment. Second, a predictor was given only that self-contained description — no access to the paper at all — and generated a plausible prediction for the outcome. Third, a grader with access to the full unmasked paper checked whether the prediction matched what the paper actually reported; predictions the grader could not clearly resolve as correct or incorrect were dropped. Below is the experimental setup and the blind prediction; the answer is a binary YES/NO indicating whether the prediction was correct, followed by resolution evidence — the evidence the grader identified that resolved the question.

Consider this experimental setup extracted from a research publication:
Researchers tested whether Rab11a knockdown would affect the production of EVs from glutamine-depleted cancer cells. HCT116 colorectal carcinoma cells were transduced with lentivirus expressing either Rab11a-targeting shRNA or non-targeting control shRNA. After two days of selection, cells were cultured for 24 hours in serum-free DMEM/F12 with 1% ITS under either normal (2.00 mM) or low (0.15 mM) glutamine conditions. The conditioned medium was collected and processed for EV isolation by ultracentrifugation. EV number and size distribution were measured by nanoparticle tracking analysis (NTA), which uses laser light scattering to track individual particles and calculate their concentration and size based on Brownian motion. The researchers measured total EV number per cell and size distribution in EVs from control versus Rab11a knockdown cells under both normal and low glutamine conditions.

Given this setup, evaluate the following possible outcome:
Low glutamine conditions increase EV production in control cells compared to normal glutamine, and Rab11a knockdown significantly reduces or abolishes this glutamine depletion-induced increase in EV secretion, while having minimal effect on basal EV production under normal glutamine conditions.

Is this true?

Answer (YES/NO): NO